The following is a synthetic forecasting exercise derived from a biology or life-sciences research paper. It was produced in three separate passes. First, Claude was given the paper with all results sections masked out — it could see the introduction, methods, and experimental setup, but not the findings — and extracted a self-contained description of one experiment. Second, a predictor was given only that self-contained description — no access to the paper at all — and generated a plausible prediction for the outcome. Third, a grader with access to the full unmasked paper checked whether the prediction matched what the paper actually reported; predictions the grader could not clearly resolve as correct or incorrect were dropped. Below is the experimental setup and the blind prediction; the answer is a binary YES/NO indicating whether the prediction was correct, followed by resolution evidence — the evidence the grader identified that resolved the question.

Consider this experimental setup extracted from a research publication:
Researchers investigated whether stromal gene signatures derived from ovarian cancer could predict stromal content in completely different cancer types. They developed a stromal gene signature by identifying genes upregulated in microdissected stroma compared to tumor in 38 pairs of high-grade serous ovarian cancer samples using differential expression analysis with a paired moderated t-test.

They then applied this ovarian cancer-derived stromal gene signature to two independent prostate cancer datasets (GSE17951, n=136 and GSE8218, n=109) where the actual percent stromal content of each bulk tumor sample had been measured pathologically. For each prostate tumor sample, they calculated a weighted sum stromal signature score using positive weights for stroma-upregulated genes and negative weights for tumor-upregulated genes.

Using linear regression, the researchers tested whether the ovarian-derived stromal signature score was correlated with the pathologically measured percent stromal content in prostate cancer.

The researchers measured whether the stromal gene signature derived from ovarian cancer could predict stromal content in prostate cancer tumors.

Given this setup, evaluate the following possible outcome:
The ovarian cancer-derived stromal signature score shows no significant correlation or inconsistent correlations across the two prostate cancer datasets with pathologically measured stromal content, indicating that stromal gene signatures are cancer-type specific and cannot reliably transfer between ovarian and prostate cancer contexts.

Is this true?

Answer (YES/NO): NO